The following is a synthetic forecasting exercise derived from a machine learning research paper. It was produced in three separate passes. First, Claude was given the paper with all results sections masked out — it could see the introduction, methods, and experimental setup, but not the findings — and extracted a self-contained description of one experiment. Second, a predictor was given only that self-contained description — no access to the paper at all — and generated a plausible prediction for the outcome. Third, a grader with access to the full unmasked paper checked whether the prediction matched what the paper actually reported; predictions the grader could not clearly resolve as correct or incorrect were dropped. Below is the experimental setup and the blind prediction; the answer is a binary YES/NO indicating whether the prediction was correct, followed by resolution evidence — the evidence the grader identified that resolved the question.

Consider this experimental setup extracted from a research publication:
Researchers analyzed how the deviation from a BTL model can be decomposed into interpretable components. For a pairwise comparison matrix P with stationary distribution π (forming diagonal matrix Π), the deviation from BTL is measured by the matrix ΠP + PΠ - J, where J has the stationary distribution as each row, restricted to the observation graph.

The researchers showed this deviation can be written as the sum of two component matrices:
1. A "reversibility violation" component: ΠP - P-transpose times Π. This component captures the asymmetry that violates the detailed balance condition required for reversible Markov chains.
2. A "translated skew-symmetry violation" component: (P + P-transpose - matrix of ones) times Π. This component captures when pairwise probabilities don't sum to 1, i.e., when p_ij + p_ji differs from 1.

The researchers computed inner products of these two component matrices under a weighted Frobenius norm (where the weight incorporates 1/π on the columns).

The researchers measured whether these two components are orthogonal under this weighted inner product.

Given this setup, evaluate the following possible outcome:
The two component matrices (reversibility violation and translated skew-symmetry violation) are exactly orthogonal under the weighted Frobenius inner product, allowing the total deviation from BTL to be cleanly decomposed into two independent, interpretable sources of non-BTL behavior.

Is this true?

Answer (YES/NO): YES